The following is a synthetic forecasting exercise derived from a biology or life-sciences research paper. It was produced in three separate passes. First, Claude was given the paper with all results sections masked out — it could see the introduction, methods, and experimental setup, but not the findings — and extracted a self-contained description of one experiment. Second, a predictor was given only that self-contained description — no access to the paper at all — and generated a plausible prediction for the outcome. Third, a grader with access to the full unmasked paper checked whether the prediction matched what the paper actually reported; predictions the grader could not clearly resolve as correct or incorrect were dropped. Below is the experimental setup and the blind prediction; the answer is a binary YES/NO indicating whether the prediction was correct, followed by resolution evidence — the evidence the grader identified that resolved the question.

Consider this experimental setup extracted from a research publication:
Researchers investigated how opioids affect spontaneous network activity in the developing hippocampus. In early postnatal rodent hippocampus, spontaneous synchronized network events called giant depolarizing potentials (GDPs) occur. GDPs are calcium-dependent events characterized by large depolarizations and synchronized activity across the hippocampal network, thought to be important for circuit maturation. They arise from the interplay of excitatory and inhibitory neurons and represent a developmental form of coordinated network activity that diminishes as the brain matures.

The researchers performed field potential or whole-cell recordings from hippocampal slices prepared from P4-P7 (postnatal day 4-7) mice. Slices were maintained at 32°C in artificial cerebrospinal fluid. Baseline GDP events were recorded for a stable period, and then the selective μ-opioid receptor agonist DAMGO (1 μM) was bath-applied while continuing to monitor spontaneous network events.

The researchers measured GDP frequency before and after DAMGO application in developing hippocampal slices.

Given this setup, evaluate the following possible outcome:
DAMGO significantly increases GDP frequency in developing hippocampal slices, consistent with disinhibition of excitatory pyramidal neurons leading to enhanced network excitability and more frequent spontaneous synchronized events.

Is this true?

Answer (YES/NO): NO